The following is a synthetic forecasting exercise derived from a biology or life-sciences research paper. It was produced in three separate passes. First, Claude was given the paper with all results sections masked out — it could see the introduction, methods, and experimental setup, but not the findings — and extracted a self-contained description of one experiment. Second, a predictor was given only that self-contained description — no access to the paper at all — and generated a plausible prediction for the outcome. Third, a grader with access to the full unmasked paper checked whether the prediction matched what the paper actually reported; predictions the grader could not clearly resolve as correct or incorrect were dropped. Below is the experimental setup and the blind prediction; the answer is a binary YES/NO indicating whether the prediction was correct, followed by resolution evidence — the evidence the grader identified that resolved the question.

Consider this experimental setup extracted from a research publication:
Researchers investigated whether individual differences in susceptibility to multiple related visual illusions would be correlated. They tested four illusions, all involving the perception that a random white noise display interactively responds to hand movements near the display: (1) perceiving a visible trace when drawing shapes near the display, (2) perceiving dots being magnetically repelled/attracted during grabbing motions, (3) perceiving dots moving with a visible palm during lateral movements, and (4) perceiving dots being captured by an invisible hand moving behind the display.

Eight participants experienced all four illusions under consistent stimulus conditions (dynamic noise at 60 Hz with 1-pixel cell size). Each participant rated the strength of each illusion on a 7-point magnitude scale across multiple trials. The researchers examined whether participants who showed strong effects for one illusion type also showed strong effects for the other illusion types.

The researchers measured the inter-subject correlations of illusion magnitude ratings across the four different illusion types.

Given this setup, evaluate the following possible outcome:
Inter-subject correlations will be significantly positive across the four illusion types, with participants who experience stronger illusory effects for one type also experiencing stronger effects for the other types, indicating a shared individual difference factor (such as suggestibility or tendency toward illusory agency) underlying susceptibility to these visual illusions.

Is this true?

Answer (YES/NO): NO